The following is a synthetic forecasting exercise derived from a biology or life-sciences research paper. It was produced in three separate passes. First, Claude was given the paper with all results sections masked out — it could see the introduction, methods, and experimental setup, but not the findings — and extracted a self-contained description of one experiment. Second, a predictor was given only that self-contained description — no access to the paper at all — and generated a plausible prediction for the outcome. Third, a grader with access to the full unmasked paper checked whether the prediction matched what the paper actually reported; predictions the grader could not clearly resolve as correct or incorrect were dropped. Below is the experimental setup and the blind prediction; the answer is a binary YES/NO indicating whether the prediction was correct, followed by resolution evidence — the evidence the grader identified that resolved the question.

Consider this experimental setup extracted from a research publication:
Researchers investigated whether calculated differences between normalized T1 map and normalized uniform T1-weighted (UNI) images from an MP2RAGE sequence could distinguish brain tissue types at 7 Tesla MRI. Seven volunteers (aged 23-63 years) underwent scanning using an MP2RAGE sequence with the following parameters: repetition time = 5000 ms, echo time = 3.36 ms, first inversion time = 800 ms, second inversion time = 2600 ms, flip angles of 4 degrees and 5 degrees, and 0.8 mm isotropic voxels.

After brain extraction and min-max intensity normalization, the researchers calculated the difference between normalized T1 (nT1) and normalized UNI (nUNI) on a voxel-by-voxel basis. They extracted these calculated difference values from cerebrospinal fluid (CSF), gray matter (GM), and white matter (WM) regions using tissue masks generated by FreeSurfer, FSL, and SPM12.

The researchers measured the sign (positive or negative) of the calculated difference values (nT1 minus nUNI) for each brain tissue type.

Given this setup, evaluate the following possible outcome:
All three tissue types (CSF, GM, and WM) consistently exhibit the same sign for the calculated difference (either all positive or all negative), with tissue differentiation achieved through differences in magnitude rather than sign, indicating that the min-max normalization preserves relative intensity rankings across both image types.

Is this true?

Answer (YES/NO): NO